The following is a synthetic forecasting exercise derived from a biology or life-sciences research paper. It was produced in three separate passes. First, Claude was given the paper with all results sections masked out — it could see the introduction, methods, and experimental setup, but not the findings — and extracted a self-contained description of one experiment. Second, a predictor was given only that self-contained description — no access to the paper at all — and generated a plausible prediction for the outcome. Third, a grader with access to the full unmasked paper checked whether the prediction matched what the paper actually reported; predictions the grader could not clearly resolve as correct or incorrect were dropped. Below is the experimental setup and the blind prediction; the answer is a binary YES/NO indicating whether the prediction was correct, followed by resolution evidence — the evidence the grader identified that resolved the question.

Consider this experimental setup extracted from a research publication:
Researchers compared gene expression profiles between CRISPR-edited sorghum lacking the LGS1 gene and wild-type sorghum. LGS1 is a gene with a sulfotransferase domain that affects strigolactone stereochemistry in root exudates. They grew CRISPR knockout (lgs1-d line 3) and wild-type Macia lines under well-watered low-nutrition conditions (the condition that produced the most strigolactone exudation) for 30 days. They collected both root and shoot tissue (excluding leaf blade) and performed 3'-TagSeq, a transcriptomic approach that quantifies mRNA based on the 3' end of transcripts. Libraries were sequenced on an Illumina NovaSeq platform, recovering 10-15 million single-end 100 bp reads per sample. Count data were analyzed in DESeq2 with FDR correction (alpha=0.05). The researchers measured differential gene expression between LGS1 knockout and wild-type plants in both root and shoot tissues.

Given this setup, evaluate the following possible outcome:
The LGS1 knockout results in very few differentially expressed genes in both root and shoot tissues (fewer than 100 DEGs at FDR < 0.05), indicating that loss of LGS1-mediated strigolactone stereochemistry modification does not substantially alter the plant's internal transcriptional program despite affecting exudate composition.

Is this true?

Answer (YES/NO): NO